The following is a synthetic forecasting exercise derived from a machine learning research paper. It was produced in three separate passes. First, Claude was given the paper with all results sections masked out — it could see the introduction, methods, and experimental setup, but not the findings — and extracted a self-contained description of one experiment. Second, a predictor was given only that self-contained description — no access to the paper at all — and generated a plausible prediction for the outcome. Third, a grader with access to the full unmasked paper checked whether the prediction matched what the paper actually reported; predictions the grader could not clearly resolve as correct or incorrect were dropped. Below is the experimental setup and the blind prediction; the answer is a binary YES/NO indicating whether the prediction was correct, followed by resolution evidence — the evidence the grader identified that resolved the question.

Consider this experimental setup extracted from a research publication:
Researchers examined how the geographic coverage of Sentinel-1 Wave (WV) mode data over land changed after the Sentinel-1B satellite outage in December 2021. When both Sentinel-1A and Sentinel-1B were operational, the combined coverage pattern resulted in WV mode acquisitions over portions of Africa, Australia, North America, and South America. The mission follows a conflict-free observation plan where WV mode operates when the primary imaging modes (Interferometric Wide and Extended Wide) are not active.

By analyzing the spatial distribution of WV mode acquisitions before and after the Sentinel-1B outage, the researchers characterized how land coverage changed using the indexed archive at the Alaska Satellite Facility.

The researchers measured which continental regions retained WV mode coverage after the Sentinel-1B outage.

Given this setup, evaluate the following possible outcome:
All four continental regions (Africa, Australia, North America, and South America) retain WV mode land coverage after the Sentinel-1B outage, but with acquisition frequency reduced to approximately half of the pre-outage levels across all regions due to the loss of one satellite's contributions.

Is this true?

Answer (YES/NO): NO